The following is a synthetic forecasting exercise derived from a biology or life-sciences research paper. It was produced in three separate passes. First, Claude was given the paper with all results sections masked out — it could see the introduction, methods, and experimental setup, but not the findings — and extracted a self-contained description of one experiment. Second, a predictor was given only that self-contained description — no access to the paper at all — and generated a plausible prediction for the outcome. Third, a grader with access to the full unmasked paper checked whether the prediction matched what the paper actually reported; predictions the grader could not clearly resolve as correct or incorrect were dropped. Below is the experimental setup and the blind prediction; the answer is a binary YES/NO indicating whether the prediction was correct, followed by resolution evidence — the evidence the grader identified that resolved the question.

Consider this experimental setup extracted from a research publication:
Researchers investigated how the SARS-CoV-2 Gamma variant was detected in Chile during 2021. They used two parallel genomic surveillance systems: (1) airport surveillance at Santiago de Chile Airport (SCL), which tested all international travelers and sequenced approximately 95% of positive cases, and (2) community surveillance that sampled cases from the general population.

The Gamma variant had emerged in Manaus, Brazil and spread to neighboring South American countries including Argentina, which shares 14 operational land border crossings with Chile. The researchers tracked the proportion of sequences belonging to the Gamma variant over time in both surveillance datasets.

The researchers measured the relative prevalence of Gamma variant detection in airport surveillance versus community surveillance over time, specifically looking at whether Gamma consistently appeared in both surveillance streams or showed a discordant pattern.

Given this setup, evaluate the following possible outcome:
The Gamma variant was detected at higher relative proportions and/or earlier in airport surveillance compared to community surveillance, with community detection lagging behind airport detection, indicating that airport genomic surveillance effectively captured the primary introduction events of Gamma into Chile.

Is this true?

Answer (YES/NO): NO